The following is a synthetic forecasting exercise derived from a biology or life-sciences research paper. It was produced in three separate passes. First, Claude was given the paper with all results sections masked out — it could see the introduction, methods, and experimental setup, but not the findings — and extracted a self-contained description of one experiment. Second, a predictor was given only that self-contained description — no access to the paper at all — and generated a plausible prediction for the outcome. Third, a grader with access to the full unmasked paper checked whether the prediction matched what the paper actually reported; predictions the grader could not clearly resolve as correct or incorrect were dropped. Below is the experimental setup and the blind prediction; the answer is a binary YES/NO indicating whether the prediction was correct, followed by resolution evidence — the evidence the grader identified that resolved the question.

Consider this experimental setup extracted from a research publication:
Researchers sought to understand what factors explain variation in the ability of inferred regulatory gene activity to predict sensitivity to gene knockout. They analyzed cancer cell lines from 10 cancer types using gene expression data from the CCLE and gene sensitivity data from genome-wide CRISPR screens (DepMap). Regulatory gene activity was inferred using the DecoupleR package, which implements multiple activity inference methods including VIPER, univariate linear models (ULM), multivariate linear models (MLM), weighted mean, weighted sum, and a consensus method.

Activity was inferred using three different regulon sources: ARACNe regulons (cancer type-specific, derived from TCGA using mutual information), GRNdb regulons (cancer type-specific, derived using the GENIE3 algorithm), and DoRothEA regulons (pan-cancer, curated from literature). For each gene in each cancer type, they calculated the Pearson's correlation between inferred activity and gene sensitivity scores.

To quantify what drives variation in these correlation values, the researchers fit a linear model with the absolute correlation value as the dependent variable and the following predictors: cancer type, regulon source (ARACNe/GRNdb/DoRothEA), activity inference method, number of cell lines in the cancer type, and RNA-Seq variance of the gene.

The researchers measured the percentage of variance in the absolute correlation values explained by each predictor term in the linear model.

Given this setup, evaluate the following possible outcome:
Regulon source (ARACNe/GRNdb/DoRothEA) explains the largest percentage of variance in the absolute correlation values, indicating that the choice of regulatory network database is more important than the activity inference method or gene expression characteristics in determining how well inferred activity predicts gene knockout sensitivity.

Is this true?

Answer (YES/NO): NO